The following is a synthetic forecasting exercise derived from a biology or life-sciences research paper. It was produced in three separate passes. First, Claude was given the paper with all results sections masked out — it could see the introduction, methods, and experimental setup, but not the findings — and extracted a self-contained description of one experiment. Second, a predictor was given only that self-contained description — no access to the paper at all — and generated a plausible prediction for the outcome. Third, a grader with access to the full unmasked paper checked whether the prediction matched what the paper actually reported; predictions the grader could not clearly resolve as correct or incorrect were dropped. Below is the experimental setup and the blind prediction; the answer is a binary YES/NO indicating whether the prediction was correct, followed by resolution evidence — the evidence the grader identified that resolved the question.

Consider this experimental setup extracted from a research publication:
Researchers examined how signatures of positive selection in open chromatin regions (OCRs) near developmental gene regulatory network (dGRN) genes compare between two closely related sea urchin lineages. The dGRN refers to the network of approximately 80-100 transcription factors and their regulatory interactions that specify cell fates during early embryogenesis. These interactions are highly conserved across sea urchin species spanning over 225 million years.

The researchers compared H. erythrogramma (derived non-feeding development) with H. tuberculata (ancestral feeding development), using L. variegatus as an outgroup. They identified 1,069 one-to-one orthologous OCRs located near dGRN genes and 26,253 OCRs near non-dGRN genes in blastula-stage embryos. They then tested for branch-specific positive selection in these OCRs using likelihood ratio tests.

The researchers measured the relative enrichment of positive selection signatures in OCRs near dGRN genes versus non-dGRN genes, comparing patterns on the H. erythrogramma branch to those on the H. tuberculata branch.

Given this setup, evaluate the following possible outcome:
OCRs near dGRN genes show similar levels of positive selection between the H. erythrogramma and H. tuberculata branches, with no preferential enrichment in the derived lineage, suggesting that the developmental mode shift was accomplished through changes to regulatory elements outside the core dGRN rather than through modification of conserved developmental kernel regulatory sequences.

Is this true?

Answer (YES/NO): NO